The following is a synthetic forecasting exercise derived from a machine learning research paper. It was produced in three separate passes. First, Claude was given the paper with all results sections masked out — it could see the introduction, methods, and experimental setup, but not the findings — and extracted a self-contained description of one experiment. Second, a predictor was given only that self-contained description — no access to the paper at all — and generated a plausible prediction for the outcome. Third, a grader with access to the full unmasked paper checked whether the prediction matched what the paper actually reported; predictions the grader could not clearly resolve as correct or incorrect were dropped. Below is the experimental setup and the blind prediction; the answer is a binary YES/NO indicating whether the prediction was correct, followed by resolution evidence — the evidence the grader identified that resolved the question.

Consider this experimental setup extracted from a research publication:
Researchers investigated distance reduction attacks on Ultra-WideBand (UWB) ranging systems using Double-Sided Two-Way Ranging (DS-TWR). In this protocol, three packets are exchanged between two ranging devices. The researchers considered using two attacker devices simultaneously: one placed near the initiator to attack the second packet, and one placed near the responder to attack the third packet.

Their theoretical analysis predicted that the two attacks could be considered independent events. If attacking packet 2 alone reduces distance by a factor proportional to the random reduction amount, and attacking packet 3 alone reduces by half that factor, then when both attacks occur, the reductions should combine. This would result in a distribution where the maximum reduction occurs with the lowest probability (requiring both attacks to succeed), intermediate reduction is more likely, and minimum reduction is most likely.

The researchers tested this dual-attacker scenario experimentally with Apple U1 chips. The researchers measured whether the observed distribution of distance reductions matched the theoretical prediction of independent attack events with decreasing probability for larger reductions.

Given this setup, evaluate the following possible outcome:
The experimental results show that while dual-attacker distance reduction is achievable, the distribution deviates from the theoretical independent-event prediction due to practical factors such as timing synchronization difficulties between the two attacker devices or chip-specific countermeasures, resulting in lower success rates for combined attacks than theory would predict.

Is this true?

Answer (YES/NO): NO